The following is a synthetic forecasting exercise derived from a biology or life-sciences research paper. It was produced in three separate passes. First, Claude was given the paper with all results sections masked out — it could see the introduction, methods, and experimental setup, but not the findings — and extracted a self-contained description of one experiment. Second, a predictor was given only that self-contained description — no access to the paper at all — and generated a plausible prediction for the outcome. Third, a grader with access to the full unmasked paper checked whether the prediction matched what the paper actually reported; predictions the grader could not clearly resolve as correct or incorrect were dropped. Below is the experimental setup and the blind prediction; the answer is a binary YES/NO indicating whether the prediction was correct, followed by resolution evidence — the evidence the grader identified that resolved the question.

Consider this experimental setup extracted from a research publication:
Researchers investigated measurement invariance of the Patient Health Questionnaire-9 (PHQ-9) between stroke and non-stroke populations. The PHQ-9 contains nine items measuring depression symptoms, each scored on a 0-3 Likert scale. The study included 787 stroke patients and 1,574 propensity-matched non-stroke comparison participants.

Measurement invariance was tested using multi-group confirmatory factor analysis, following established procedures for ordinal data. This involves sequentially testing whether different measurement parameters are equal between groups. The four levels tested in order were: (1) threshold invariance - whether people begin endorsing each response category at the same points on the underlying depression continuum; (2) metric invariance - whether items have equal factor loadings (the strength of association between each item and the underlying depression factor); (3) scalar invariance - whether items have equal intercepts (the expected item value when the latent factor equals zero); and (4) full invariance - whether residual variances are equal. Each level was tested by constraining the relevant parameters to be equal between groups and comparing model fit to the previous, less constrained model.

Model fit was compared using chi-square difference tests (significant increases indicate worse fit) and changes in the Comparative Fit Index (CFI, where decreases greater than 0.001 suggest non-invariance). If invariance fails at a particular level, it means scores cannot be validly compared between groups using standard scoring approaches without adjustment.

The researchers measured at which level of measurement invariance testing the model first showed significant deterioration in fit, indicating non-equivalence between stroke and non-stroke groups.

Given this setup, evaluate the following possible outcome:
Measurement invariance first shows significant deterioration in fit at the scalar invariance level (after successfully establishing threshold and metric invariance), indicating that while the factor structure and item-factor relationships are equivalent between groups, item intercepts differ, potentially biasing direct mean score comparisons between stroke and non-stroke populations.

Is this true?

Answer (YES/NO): YES